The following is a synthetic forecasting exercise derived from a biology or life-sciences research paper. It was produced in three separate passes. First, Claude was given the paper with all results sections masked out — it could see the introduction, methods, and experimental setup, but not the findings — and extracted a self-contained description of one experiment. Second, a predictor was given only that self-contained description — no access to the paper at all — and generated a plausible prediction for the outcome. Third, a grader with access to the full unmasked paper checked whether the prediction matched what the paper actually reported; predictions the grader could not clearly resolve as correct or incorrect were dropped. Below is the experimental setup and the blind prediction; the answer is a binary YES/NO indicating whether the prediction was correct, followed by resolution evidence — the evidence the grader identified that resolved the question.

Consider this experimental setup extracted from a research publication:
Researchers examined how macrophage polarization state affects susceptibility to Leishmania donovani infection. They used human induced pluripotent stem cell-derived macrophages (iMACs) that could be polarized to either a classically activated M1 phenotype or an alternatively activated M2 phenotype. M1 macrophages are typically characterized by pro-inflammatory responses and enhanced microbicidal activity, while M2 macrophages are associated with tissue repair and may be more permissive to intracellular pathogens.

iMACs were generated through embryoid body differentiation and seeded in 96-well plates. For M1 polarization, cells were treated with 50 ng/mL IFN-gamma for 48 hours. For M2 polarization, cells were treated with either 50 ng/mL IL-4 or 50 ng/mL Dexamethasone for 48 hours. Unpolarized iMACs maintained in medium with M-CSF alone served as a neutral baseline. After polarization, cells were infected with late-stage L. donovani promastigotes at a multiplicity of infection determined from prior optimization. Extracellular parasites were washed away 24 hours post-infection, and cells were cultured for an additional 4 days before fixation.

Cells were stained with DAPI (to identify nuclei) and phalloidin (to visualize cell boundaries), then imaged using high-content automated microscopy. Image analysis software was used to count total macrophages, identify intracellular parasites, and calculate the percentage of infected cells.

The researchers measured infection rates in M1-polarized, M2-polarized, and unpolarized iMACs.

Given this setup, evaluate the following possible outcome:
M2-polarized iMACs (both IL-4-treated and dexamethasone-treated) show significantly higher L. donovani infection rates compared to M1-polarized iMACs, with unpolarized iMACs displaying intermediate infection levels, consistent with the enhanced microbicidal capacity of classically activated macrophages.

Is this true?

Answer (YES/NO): NO